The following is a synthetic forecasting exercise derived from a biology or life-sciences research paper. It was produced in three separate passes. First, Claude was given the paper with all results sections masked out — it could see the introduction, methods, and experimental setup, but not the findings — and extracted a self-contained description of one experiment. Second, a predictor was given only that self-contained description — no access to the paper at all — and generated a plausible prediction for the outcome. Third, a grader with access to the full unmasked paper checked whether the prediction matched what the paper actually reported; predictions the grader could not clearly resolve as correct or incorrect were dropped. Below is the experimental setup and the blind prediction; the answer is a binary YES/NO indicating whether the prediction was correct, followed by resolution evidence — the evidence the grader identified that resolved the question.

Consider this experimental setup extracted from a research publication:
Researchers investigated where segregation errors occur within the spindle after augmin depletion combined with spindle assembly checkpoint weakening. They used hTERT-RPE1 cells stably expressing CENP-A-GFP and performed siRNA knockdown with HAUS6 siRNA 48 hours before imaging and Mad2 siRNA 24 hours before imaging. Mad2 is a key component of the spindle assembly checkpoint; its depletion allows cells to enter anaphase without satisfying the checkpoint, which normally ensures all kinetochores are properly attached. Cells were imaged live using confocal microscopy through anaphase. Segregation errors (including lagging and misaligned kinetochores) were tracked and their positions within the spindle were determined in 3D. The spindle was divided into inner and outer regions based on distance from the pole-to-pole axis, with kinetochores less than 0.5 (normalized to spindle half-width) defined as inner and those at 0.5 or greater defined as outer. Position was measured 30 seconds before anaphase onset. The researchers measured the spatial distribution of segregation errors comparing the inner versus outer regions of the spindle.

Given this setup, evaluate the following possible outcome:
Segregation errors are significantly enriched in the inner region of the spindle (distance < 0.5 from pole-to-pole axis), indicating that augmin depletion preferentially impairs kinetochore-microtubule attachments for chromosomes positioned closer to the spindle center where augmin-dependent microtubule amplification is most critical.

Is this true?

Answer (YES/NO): NO